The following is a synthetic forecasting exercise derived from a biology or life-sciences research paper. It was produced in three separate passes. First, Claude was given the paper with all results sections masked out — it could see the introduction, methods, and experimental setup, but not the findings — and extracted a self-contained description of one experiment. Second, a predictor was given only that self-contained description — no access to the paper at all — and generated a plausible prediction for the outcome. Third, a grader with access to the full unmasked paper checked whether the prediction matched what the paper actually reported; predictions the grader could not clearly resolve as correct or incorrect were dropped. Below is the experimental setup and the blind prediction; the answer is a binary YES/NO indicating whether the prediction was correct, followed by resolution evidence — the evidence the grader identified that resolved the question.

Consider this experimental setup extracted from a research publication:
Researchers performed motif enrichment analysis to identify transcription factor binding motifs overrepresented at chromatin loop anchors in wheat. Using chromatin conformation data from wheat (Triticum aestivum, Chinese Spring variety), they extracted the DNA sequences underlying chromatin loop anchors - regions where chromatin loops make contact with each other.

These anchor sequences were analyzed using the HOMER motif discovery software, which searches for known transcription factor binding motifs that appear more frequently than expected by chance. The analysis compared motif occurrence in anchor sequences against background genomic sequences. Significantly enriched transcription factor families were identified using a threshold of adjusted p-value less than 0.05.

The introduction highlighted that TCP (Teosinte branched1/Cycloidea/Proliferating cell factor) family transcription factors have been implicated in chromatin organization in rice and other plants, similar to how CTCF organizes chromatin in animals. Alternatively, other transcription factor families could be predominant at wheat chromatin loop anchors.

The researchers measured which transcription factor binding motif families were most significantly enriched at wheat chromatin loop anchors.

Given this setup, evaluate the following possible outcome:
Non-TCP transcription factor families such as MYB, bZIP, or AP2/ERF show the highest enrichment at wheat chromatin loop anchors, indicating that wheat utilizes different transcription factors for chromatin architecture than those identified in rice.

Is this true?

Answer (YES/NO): YES